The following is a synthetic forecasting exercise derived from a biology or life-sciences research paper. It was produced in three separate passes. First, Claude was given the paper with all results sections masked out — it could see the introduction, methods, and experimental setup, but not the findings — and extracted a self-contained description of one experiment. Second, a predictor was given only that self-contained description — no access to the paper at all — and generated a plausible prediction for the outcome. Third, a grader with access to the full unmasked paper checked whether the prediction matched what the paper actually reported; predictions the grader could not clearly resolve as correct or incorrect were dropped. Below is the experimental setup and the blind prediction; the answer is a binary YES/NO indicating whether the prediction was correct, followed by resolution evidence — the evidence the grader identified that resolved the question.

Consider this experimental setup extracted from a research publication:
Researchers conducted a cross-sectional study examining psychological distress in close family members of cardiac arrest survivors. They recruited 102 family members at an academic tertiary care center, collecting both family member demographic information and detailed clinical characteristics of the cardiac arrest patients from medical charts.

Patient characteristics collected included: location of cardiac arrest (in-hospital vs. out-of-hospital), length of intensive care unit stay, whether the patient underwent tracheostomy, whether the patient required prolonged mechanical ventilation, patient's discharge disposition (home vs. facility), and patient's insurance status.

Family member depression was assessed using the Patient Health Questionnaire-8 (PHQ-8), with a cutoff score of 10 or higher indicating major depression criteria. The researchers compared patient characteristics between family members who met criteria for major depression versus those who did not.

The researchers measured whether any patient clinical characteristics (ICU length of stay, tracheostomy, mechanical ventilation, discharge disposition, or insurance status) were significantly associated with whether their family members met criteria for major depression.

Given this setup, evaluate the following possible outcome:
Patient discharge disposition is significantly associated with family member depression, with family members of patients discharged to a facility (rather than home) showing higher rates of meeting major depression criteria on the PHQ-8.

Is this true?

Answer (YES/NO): NO